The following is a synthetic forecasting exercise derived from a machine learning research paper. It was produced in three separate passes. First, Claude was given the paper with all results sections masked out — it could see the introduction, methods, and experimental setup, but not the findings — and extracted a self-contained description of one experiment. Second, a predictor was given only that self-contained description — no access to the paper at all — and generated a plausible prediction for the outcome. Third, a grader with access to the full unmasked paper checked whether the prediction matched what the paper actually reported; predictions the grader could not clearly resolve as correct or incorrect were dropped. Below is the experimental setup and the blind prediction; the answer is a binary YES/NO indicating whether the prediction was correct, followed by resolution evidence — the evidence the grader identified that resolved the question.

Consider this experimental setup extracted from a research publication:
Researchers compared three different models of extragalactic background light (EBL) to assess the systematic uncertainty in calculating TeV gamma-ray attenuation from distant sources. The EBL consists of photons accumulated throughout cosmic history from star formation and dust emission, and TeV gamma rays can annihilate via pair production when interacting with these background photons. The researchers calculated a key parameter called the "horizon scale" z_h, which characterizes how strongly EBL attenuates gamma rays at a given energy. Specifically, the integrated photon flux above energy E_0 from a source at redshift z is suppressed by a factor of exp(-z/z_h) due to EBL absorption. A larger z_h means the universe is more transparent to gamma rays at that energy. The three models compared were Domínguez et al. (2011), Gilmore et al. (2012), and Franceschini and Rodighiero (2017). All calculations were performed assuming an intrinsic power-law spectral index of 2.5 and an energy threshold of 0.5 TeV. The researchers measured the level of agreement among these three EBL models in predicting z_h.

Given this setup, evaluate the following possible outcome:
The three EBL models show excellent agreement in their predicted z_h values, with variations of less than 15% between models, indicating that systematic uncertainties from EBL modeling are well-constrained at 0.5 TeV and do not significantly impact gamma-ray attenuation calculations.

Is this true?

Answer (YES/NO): YES